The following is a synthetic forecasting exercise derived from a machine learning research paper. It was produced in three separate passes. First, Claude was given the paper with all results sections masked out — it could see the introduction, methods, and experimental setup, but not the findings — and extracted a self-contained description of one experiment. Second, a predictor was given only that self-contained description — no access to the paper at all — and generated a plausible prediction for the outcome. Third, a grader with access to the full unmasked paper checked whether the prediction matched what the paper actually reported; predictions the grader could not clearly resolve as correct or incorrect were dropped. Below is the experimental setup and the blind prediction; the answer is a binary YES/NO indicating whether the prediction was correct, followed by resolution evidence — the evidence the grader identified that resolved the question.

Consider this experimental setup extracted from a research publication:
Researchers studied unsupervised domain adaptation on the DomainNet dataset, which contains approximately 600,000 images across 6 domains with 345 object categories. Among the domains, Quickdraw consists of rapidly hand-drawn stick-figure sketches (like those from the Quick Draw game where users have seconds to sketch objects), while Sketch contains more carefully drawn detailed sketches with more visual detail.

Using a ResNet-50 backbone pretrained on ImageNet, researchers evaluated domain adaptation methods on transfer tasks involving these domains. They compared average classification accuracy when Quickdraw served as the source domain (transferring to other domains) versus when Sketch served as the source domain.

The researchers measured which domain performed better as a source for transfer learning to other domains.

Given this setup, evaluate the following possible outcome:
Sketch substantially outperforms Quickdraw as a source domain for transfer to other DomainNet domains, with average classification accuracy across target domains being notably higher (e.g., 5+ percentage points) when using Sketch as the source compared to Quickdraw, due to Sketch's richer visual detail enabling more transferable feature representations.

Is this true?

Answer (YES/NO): YES